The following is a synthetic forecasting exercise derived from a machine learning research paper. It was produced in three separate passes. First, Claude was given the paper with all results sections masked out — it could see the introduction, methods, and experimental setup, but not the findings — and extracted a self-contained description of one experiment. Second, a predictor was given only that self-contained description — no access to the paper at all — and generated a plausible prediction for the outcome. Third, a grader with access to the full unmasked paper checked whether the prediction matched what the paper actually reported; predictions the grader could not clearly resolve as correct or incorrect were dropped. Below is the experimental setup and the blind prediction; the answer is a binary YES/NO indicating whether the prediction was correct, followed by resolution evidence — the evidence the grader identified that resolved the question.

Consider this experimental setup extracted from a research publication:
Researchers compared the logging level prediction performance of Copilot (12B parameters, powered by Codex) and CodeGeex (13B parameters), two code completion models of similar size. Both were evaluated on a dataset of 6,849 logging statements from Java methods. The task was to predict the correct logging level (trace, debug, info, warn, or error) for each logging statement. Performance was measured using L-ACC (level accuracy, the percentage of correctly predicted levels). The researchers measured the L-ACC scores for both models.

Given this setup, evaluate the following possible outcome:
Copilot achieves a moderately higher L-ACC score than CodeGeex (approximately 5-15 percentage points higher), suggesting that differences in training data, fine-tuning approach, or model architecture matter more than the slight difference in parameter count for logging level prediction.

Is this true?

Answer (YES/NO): YES